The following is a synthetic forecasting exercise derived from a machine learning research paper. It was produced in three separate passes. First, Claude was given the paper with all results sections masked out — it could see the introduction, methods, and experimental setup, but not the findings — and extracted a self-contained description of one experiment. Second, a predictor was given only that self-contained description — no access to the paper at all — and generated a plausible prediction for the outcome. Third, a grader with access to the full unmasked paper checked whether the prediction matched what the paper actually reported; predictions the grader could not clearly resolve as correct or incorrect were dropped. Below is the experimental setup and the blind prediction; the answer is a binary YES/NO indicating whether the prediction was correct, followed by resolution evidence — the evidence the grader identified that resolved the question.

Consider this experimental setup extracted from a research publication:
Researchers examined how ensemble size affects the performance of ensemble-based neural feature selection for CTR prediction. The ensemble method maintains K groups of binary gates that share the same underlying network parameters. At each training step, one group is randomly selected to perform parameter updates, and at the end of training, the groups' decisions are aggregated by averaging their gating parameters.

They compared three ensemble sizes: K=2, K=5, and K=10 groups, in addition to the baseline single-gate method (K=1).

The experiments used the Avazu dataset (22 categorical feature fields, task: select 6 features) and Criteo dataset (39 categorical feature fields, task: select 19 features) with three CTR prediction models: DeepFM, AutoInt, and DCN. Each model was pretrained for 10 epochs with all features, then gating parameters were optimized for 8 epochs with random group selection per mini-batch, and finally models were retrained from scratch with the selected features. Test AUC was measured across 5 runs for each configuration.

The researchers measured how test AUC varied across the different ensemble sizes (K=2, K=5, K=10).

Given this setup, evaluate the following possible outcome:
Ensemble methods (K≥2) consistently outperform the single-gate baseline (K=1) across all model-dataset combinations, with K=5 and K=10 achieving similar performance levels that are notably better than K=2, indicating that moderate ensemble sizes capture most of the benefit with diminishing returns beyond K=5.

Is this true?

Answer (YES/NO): NO